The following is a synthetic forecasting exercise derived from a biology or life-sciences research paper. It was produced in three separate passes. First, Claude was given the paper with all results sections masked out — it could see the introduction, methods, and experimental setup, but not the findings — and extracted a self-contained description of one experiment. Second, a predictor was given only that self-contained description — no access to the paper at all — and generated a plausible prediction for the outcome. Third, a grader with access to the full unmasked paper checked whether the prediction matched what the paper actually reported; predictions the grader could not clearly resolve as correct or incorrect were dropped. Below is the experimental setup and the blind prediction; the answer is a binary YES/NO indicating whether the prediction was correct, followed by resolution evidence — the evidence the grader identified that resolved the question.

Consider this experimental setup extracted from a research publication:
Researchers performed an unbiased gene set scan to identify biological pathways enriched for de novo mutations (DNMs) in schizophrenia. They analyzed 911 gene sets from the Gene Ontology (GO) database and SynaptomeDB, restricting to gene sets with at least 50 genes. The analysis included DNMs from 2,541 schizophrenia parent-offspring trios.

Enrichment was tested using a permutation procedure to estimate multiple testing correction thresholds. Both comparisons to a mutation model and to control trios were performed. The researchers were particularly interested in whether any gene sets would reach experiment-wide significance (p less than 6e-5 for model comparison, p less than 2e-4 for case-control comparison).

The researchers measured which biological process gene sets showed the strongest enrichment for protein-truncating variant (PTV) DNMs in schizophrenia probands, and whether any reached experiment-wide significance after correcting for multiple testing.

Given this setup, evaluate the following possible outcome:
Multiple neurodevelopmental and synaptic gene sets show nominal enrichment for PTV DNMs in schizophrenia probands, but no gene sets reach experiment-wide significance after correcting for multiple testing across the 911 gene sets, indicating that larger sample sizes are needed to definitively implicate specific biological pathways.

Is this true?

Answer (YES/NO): NO